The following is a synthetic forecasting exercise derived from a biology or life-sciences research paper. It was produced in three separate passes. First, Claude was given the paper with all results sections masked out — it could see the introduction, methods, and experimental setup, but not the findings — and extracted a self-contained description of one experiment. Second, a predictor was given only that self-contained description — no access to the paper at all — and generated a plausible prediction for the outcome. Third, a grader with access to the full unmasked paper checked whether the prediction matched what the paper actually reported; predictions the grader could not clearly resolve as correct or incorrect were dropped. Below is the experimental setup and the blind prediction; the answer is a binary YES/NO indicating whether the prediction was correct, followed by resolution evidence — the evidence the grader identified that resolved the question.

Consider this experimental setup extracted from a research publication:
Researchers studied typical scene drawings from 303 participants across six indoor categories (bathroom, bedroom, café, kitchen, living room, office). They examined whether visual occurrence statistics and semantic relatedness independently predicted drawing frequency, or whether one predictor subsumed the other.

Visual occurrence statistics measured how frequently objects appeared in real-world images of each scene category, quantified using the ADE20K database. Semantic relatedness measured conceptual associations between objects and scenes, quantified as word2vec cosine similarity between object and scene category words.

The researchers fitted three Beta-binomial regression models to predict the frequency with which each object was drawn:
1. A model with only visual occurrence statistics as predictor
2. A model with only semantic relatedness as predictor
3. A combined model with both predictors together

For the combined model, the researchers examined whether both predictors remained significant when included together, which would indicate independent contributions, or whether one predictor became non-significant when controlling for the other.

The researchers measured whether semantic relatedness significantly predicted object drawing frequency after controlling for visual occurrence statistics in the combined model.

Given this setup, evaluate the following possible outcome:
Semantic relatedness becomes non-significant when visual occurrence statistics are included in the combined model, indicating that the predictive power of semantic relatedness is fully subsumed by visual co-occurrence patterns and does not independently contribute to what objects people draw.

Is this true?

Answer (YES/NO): NO